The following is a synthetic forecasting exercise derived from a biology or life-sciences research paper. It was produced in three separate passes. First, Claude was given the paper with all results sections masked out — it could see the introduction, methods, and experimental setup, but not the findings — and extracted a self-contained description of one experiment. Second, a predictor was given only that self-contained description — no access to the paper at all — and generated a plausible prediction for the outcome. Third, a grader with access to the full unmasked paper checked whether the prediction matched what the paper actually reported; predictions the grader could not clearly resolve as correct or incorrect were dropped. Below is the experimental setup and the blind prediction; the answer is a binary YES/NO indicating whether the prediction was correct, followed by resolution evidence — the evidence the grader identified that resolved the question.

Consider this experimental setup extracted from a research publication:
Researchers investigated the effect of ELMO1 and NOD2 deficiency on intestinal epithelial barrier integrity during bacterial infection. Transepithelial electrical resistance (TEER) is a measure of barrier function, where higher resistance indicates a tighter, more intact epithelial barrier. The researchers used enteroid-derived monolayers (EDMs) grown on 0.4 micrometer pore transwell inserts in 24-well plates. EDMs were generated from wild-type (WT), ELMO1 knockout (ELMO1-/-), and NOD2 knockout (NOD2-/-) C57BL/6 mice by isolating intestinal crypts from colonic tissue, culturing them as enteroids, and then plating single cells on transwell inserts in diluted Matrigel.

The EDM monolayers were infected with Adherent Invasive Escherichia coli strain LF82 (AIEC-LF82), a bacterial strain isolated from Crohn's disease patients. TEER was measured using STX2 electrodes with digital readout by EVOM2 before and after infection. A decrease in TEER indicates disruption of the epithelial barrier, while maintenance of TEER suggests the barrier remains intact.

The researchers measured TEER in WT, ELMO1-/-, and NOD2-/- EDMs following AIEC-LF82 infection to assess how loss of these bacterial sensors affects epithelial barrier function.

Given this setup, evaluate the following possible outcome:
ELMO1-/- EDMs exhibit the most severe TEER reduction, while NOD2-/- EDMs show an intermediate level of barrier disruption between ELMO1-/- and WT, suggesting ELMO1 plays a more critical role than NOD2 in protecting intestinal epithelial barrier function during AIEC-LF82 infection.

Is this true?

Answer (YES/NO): NO